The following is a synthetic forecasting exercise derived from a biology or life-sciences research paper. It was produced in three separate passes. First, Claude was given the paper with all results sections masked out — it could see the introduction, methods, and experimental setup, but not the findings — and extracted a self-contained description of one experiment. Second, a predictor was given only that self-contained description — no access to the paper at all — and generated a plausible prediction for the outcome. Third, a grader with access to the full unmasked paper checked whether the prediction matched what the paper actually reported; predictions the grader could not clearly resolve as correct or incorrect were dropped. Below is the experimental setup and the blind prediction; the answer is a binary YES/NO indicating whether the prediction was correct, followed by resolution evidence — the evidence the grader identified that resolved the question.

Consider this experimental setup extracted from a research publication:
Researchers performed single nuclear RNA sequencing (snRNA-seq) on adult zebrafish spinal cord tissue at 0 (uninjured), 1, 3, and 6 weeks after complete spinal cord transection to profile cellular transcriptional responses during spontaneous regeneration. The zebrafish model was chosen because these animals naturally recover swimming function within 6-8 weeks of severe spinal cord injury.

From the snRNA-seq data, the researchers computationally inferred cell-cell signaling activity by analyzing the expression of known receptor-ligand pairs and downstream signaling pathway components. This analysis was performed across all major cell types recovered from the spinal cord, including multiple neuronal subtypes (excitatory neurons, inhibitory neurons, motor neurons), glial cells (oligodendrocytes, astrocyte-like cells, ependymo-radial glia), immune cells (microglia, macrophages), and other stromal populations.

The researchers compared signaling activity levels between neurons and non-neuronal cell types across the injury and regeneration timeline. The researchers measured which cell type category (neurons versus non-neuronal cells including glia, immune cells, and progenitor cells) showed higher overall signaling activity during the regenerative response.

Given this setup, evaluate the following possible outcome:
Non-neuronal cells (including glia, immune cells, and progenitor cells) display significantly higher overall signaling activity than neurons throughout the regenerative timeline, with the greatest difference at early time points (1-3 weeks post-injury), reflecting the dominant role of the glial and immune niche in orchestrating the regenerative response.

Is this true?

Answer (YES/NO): NO